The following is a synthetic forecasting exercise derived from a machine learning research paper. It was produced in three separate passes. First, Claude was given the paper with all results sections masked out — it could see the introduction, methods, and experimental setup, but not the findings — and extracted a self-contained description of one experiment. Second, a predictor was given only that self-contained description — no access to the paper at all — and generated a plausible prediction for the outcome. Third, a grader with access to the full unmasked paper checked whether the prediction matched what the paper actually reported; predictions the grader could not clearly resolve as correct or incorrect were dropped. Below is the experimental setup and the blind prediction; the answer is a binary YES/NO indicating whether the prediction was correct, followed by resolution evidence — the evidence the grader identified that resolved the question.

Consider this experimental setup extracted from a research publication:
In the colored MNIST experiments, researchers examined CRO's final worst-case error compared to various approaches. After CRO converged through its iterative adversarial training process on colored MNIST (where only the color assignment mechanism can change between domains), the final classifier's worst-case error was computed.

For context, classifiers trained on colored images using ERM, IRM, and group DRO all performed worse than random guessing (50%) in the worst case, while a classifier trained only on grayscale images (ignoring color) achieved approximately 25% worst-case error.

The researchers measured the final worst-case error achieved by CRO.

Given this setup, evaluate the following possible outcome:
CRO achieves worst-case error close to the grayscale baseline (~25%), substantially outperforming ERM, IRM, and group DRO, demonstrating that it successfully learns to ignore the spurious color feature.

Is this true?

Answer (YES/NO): YES